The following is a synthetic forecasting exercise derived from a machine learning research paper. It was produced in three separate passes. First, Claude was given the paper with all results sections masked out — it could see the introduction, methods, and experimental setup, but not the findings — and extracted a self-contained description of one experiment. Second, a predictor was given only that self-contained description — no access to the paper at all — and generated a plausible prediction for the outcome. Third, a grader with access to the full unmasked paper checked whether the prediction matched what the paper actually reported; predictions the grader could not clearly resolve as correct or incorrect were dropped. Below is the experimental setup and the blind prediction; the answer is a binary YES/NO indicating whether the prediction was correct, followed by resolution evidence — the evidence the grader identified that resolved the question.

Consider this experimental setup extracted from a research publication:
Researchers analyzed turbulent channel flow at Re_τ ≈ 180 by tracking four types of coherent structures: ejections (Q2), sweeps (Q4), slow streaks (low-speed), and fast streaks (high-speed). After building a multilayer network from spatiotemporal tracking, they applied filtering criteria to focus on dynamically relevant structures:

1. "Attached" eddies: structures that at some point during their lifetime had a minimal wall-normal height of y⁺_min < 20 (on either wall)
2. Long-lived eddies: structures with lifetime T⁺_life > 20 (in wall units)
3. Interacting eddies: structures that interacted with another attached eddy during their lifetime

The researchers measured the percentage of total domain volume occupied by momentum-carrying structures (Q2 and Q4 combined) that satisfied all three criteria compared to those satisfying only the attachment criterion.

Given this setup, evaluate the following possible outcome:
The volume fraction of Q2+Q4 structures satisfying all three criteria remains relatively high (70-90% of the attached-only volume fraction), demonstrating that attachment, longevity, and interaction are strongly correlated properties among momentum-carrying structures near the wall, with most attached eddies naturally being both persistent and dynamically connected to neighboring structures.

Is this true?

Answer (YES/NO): YES